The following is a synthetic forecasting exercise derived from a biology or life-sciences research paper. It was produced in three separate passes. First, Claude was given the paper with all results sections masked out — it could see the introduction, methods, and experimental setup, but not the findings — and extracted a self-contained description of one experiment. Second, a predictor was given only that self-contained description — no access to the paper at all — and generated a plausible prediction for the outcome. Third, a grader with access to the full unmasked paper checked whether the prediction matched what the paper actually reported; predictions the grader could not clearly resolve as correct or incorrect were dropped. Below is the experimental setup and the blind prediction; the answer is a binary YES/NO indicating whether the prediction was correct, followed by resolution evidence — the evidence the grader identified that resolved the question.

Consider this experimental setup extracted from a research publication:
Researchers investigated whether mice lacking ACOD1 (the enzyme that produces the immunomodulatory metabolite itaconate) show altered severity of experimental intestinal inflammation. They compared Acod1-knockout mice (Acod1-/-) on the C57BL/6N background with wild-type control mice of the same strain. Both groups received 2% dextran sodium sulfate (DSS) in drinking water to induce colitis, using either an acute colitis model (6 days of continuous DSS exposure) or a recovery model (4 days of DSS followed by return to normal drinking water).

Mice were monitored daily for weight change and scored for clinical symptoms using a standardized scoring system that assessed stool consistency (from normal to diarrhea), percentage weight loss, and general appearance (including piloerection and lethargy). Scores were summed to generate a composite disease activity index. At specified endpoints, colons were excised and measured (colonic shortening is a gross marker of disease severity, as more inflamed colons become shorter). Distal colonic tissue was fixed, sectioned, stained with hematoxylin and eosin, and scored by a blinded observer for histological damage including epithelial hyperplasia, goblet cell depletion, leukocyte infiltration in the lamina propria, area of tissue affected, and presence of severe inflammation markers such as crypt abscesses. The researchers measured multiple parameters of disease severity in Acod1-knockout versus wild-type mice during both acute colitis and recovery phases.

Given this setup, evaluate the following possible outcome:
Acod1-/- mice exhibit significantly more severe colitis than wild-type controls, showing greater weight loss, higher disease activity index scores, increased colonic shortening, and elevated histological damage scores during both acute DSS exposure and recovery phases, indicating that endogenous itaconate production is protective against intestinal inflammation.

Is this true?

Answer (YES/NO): YES